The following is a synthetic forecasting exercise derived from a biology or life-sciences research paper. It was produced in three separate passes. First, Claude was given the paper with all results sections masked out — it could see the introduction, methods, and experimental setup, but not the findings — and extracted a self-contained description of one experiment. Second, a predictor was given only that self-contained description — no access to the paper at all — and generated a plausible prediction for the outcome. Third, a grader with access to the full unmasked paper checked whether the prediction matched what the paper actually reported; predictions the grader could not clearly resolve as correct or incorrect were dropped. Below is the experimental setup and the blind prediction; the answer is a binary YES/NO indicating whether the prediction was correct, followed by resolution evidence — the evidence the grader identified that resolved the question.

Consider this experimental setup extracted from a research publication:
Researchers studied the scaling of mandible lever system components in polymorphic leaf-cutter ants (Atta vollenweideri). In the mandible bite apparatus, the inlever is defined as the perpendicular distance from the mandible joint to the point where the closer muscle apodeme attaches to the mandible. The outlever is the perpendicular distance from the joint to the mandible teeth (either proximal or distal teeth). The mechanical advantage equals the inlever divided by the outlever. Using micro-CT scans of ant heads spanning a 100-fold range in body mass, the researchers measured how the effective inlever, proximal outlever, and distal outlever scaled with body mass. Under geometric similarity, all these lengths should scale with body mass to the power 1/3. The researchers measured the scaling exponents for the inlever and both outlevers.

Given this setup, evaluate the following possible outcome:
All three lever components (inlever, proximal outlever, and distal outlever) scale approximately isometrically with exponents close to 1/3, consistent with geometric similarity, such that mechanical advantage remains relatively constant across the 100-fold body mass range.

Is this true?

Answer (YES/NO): NO